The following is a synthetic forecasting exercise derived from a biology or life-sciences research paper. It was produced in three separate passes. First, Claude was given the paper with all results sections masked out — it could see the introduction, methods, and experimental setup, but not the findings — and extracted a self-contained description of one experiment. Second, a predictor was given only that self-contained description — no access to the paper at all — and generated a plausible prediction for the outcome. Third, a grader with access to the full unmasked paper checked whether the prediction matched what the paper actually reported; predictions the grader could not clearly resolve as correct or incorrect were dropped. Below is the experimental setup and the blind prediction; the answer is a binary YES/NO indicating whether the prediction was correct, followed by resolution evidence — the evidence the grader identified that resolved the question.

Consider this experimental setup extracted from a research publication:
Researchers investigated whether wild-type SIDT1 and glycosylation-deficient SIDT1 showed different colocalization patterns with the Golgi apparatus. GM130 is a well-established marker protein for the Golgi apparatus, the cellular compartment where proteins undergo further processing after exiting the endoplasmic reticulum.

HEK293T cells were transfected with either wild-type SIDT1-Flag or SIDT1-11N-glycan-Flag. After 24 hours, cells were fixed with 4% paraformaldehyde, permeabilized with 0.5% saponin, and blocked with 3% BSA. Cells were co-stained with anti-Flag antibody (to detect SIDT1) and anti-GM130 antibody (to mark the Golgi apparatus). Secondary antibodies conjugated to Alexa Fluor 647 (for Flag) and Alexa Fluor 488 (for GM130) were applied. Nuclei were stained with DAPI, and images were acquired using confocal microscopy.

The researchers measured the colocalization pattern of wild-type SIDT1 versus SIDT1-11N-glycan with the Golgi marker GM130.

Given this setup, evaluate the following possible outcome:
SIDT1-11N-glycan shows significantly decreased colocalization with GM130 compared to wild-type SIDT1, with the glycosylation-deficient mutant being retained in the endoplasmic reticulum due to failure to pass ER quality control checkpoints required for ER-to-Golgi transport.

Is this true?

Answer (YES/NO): YES